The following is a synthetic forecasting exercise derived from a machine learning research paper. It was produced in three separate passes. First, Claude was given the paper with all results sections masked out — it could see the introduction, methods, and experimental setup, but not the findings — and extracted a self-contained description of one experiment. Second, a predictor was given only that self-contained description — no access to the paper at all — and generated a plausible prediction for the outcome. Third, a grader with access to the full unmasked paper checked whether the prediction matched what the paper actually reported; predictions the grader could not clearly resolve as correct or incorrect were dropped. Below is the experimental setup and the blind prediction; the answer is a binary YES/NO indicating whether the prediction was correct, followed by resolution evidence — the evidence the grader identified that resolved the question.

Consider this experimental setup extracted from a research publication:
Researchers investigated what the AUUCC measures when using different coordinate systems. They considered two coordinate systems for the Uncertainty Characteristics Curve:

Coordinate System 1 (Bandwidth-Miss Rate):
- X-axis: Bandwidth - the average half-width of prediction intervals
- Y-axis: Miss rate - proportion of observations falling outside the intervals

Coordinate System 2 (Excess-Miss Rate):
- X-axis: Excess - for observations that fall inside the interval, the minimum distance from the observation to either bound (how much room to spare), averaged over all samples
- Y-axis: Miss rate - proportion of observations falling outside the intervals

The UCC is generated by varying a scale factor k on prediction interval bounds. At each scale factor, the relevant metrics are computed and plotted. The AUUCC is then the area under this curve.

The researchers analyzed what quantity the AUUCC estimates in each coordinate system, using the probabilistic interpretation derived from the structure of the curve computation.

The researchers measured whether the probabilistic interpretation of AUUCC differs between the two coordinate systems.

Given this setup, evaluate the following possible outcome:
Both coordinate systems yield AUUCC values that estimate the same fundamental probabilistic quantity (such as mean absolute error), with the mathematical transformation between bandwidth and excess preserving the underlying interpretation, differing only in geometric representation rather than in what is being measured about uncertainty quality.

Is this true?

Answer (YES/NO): NO